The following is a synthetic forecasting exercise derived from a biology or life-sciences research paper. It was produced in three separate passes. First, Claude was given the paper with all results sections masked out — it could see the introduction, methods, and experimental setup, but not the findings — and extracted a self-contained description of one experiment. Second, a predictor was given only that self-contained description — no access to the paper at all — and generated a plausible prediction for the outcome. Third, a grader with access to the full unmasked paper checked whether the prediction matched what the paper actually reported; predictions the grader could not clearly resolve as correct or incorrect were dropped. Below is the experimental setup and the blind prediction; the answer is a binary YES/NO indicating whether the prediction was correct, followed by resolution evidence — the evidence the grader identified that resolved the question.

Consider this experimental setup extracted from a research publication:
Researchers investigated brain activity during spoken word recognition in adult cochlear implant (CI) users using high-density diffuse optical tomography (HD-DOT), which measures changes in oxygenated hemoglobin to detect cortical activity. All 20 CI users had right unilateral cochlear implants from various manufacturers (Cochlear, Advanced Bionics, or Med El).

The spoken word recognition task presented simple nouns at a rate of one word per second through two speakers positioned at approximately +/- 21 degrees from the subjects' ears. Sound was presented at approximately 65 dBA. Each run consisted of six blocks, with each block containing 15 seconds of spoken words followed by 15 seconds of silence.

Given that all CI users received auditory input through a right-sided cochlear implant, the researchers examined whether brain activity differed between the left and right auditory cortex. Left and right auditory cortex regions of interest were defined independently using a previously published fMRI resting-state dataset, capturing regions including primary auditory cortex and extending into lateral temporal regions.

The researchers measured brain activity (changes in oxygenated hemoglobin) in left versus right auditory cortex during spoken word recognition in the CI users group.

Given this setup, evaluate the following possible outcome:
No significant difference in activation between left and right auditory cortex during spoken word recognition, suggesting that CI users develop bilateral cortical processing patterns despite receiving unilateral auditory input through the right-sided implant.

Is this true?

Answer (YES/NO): NO